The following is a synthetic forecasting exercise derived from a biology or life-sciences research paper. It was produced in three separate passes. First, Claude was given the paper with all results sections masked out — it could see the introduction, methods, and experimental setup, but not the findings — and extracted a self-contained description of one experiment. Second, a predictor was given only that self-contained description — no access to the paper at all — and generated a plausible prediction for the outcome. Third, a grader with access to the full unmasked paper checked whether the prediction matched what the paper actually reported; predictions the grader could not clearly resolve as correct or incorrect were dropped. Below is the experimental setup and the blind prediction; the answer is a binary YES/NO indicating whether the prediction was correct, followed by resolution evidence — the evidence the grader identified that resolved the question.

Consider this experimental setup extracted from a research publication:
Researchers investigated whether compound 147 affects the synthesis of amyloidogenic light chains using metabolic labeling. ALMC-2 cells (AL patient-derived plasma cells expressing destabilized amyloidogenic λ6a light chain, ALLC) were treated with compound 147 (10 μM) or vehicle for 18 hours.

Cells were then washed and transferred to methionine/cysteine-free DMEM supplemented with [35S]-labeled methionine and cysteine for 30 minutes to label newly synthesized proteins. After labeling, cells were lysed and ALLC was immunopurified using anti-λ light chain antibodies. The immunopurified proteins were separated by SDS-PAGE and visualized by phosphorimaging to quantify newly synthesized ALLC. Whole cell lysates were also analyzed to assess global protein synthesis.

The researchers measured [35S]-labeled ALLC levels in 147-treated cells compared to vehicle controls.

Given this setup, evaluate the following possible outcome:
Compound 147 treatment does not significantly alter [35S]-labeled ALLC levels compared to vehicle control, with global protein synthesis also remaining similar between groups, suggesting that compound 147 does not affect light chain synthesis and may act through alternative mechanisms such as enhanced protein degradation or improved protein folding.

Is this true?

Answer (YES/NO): NO